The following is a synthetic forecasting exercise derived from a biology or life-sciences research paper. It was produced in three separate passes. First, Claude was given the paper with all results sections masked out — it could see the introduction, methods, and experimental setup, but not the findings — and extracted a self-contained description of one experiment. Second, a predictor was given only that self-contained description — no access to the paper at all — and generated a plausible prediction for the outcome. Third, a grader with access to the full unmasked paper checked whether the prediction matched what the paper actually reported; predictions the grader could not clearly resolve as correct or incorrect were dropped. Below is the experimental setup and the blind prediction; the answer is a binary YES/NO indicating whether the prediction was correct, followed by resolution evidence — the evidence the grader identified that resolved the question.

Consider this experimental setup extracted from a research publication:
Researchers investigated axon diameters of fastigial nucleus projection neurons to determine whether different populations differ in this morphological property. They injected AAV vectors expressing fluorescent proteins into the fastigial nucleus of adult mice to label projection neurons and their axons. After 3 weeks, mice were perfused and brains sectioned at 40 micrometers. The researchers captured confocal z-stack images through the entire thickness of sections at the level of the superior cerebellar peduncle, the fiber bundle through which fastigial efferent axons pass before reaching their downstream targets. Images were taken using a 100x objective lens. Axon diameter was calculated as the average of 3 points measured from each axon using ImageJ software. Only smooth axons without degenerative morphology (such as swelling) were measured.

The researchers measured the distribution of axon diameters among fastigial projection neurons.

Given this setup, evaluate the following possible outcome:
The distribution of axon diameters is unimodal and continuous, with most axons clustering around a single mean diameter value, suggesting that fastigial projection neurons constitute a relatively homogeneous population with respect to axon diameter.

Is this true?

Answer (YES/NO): NO